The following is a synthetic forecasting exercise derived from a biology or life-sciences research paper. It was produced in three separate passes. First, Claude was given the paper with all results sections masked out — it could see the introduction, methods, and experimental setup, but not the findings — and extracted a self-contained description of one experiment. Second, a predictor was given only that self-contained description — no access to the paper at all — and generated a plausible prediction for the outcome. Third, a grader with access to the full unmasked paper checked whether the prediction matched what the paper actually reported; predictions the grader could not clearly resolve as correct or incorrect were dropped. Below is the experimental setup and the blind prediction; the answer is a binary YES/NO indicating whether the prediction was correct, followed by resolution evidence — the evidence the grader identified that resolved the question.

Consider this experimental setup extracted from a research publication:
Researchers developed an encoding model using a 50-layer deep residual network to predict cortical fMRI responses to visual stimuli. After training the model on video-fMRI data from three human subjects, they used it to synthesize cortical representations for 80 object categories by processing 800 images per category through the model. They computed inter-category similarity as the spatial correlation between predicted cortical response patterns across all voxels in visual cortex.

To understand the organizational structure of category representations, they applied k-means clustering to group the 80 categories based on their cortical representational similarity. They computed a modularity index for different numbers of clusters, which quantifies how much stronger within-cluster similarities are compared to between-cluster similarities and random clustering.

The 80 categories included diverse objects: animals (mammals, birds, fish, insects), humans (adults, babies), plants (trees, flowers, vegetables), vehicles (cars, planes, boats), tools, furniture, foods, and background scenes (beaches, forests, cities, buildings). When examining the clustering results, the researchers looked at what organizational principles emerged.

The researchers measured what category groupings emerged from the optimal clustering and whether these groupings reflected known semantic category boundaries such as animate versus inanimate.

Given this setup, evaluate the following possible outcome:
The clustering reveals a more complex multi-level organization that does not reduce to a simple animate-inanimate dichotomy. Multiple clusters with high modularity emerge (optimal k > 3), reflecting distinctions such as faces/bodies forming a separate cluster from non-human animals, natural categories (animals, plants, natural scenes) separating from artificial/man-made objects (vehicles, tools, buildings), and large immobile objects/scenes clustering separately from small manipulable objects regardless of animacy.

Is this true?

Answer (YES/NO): NO